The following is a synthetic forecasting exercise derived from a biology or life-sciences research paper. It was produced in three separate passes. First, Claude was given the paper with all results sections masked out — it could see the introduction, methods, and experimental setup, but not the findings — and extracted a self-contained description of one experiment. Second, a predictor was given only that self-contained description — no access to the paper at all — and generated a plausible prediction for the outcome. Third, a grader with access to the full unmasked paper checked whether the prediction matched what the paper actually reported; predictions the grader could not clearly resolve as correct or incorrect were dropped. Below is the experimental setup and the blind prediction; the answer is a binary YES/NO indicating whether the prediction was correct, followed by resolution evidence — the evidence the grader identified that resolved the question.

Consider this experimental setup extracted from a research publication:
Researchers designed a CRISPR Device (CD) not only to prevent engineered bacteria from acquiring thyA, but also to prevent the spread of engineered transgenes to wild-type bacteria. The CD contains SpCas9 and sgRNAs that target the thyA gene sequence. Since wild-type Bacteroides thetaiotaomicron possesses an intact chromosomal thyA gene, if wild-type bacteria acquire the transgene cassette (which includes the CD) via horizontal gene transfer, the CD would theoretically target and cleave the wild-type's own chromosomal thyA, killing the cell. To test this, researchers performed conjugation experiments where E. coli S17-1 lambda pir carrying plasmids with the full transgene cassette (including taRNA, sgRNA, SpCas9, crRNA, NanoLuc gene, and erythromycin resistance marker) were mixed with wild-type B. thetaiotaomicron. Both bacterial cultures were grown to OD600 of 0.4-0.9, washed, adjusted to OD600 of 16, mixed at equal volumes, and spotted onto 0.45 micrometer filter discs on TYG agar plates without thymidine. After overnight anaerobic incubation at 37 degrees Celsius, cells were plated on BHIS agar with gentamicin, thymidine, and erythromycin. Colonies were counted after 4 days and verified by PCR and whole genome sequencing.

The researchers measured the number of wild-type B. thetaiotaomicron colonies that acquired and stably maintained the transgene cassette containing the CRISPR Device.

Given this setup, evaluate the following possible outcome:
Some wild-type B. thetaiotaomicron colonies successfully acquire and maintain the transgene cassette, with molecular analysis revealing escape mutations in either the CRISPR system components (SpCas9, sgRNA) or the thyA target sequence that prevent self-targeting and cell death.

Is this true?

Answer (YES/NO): NO